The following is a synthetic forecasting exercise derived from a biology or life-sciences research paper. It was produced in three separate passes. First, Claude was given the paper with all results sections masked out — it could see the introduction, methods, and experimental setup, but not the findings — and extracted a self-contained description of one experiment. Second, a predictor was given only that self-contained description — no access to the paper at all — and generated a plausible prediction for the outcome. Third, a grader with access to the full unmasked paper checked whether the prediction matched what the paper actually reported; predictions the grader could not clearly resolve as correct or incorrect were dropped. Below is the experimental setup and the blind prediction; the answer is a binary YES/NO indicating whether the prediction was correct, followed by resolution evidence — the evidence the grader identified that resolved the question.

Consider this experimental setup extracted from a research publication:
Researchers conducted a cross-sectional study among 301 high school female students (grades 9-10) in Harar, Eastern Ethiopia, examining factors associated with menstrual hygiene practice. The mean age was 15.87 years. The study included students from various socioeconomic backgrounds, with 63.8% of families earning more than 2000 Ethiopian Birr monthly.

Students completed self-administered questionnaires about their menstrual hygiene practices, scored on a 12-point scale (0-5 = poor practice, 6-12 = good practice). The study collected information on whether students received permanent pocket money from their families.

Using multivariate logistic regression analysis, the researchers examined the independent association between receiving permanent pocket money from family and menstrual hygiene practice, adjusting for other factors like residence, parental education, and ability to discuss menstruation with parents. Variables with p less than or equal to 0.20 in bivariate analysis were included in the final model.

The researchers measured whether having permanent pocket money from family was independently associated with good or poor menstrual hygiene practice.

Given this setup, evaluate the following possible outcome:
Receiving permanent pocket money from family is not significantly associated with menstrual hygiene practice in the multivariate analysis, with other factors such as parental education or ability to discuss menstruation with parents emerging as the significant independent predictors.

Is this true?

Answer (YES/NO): NO